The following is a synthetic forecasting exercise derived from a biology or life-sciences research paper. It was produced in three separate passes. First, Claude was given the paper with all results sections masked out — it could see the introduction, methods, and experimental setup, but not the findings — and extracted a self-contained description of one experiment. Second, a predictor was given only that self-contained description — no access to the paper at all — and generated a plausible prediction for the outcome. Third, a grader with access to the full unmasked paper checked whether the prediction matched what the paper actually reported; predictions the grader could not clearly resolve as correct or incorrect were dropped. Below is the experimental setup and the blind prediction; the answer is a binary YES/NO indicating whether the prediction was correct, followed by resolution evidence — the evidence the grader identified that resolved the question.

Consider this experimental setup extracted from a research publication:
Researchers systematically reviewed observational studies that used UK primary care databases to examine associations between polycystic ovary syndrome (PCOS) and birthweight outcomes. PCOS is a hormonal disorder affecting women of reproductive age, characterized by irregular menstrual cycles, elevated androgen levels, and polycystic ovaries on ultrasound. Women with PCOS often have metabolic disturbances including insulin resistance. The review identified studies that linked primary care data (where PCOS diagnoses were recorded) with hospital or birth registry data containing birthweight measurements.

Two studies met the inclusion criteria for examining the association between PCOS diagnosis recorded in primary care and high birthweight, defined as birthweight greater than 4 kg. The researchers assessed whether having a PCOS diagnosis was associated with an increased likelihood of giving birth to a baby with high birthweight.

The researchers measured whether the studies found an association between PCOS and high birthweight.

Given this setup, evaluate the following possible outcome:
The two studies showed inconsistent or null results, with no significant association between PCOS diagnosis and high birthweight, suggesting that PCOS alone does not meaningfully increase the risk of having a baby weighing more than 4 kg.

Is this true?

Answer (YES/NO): NO